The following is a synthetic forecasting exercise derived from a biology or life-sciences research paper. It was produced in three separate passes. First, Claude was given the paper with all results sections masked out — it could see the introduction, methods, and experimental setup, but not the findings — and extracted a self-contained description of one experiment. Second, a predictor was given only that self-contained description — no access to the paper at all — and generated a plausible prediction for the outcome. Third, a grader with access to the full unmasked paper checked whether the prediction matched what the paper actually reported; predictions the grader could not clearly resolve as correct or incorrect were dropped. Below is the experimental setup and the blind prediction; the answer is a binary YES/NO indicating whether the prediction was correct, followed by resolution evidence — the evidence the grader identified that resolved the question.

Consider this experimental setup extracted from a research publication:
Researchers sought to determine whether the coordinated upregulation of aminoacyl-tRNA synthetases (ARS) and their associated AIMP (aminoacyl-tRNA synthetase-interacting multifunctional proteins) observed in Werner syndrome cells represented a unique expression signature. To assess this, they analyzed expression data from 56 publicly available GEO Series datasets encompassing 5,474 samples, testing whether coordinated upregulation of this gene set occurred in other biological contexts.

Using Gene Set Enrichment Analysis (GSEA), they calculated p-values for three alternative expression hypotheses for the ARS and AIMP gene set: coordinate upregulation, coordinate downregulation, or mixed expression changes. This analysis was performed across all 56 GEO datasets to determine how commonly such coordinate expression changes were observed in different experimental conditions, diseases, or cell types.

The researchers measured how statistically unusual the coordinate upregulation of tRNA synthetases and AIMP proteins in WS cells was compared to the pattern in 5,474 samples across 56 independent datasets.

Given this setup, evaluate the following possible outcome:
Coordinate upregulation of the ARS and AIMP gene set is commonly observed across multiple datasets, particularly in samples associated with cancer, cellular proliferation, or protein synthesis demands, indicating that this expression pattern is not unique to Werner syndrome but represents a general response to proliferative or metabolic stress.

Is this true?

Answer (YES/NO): NO